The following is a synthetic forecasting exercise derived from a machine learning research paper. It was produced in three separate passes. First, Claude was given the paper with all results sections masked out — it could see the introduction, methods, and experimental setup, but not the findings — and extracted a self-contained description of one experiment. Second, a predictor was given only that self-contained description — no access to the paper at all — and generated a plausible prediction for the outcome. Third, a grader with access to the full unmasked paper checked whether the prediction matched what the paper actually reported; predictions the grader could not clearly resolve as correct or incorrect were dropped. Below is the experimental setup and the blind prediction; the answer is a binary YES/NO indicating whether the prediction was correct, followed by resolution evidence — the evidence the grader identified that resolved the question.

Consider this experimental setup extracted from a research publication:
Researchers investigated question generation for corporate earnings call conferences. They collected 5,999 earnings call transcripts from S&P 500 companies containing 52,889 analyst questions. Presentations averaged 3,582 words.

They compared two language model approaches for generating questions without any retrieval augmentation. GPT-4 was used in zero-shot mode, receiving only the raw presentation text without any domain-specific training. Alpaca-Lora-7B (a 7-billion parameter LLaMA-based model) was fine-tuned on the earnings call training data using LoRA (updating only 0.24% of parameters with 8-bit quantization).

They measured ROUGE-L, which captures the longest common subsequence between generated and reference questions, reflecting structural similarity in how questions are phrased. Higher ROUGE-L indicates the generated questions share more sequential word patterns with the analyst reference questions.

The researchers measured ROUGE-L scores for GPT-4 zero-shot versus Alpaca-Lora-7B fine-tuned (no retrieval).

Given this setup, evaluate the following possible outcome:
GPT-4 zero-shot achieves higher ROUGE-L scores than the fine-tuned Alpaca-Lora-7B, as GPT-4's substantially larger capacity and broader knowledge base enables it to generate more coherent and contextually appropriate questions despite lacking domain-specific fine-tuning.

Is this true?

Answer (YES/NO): YES